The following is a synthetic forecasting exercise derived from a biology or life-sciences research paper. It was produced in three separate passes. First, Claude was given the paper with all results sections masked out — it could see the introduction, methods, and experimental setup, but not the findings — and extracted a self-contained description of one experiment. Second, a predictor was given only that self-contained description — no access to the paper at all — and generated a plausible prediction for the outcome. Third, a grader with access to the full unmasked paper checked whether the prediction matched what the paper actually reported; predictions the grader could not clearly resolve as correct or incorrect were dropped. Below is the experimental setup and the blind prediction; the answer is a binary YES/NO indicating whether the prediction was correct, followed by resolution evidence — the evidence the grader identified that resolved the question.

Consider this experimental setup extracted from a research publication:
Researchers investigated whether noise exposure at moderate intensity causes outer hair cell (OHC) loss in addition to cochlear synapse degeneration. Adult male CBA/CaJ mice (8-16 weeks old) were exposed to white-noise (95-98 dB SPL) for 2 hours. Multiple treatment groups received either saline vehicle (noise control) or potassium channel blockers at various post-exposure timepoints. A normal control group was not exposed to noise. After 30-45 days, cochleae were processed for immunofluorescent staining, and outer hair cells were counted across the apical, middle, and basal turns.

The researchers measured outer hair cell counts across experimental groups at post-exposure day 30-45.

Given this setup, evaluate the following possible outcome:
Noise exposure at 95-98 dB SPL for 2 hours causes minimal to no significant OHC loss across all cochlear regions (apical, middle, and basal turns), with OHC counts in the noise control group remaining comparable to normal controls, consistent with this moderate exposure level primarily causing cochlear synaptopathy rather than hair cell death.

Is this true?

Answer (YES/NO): YES